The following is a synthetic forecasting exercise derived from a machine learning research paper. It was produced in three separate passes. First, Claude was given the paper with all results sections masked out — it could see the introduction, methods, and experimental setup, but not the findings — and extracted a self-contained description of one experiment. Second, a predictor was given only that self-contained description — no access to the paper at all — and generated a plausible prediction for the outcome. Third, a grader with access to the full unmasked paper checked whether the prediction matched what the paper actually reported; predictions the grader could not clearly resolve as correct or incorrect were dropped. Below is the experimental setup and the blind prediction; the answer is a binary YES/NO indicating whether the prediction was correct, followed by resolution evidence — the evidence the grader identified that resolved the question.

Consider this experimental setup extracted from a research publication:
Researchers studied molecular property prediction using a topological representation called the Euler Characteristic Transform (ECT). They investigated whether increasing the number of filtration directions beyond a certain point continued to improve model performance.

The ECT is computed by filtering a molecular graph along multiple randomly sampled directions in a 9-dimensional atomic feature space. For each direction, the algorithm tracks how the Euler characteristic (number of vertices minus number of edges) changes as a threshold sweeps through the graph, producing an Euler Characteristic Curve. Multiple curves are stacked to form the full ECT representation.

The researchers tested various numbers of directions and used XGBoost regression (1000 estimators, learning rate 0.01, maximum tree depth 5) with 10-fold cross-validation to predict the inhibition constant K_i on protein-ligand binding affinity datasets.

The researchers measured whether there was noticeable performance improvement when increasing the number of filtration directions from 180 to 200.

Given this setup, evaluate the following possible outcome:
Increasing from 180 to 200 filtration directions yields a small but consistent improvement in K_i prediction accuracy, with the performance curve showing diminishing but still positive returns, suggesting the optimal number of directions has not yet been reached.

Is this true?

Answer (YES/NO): NO